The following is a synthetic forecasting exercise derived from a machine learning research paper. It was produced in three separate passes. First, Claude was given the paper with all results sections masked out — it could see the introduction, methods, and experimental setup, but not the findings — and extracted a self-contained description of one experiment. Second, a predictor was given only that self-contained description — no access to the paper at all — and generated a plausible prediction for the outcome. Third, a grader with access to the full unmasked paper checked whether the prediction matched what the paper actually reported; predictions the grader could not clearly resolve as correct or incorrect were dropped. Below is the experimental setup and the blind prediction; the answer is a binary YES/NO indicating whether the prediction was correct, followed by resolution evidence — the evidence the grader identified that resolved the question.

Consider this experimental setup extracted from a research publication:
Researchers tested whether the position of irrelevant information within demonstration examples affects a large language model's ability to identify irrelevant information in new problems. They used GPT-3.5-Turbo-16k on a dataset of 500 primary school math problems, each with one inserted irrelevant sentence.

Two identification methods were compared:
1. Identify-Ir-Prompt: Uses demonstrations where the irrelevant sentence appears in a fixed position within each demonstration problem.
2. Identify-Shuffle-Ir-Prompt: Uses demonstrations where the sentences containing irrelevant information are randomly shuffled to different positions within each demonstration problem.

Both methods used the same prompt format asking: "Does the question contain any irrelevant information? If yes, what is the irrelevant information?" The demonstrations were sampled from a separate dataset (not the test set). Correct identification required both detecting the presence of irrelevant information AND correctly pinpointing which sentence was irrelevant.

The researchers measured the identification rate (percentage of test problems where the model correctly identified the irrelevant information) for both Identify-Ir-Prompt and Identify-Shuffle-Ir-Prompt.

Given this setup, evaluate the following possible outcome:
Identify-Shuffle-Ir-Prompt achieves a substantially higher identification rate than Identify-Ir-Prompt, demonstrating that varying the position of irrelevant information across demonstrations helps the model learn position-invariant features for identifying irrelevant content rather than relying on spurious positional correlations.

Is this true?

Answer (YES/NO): NO